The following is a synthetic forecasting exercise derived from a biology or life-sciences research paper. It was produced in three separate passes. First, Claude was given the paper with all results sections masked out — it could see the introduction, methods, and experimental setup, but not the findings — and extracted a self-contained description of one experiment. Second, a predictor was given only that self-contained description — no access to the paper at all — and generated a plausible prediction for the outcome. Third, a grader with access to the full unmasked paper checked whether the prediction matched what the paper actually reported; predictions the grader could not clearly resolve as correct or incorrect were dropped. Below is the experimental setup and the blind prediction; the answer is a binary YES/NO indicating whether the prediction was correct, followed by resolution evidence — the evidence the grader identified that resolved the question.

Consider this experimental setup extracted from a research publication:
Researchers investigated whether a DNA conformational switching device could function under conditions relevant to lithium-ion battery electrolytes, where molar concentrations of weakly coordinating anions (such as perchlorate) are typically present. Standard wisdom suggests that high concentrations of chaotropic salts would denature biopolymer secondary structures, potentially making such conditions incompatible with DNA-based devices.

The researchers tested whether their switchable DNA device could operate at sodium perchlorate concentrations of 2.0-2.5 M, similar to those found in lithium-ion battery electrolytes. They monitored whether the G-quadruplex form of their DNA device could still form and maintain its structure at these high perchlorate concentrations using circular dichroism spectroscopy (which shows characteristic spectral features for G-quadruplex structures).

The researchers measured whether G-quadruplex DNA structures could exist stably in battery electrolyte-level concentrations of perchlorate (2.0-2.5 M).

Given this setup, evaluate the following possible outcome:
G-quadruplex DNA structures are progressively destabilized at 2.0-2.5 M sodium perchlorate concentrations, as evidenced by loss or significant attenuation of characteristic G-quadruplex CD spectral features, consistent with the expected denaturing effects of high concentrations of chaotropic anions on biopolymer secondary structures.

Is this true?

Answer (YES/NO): NO